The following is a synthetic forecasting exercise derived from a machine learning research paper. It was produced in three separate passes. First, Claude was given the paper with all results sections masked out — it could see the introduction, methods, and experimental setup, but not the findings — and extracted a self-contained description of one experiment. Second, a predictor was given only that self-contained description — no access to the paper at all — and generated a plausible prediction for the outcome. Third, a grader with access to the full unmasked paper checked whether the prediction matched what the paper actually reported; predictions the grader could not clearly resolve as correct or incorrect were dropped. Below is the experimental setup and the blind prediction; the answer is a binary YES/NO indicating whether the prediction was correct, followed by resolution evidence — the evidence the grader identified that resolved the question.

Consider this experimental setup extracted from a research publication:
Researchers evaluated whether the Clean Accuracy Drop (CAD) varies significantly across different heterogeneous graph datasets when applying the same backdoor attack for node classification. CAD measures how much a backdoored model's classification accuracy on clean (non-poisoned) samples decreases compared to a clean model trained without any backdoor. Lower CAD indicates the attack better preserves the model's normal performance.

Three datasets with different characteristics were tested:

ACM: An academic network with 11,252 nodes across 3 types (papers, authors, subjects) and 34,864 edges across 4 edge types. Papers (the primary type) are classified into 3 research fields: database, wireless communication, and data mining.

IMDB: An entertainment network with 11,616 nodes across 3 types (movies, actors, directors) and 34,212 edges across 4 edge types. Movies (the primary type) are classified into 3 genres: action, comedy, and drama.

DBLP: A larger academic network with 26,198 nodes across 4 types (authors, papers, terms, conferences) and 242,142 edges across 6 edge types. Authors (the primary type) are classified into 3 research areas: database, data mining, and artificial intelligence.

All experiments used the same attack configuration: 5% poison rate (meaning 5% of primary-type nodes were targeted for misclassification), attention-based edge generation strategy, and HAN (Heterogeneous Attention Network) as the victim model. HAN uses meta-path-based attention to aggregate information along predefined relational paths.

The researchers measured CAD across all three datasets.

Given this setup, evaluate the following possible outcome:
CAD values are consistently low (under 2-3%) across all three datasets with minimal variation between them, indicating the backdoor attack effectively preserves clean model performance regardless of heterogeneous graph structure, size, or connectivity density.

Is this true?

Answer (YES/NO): NO